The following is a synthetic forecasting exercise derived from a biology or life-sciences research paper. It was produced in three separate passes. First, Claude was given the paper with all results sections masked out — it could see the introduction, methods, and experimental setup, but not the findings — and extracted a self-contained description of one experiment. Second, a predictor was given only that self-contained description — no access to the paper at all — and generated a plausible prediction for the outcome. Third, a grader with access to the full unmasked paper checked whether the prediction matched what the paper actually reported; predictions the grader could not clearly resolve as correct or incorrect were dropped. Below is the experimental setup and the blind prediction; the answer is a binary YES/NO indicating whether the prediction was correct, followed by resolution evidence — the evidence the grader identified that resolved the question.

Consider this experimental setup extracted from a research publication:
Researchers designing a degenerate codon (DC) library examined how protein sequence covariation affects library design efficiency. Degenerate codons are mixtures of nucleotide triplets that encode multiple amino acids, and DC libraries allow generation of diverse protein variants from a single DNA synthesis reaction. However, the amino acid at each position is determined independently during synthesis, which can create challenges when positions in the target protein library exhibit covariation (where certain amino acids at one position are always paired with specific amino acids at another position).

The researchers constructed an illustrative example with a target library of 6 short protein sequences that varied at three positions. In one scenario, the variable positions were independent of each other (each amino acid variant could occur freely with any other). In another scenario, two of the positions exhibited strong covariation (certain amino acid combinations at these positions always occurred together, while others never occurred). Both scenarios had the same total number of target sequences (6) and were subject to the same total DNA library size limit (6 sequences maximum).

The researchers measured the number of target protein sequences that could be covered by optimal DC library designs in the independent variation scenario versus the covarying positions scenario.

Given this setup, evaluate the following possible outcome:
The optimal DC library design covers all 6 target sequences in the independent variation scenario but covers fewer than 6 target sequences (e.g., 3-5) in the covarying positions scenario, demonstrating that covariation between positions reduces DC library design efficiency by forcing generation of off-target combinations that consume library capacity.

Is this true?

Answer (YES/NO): YES